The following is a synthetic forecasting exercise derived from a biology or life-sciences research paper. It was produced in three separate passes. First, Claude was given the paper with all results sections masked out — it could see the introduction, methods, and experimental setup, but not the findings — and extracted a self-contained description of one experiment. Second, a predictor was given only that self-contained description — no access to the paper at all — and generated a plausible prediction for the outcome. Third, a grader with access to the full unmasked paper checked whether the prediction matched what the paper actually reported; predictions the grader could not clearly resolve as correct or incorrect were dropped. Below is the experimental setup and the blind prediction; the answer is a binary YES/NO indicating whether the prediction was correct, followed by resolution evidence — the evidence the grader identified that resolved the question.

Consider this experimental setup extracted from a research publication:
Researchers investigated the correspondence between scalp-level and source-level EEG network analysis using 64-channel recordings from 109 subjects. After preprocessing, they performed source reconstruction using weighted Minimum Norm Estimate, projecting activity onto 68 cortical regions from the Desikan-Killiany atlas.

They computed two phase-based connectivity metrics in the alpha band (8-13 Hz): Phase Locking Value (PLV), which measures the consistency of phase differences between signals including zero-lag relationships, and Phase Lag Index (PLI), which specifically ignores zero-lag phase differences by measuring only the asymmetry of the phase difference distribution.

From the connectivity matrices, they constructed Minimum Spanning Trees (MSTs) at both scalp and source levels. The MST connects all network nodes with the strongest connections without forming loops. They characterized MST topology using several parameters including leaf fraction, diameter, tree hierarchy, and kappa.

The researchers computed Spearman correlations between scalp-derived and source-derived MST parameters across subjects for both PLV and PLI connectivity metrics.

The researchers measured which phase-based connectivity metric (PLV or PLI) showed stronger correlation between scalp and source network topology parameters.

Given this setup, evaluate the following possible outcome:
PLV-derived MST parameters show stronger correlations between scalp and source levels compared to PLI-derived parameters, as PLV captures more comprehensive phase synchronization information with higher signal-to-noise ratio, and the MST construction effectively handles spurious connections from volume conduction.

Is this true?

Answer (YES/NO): NO